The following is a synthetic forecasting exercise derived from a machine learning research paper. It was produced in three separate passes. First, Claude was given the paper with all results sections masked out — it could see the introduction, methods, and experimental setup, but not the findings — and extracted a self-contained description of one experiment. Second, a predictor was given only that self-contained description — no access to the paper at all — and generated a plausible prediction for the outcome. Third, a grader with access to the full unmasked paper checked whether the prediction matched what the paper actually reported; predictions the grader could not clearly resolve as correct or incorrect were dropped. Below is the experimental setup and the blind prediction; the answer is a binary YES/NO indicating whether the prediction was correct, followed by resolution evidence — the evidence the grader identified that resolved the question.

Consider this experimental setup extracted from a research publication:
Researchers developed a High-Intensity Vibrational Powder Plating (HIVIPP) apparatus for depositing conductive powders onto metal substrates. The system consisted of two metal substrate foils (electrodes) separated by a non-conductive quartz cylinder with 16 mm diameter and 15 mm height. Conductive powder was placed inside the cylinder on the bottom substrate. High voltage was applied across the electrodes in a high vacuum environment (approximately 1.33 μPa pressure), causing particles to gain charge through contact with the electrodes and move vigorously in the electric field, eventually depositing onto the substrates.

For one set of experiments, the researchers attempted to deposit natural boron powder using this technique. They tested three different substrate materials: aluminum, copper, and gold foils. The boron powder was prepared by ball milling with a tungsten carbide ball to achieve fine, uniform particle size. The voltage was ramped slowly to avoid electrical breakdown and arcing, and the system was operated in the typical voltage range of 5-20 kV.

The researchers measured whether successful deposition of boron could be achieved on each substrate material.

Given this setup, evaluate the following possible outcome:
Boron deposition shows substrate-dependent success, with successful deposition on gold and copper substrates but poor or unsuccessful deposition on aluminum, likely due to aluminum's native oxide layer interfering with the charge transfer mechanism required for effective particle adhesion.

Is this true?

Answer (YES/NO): NO